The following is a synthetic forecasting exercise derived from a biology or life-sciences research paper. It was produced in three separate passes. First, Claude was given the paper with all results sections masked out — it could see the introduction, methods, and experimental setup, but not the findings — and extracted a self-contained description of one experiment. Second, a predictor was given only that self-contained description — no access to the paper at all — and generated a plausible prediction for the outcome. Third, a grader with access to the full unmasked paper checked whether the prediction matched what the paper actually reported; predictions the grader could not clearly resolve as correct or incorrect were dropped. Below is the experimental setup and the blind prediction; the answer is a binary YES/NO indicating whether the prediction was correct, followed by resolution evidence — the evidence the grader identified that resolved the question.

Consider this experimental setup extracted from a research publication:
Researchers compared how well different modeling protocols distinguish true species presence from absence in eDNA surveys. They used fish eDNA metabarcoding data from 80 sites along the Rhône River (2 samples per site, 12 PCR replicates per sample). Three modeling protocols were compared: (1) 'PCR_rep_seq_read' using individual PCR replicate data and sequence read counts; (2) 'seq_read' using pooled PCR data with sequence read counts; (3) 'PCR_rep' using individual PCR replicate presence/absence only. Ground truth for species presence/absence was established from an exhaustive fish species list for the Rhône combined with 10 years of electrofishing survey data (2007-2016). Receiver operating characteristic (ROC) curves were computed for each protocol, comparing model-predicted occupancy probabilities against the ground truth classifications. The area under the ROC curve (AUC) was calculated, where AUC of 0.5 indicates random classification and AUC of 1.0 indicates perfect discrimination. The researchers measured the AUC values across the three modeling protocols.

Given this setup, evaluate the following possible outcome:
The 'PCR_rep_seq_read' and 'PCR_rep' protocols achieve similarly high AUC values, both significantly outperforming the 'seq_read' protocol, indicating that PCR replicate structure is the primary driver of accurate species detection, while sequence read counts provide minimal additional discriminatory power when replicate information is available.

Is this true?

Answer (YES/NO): NO